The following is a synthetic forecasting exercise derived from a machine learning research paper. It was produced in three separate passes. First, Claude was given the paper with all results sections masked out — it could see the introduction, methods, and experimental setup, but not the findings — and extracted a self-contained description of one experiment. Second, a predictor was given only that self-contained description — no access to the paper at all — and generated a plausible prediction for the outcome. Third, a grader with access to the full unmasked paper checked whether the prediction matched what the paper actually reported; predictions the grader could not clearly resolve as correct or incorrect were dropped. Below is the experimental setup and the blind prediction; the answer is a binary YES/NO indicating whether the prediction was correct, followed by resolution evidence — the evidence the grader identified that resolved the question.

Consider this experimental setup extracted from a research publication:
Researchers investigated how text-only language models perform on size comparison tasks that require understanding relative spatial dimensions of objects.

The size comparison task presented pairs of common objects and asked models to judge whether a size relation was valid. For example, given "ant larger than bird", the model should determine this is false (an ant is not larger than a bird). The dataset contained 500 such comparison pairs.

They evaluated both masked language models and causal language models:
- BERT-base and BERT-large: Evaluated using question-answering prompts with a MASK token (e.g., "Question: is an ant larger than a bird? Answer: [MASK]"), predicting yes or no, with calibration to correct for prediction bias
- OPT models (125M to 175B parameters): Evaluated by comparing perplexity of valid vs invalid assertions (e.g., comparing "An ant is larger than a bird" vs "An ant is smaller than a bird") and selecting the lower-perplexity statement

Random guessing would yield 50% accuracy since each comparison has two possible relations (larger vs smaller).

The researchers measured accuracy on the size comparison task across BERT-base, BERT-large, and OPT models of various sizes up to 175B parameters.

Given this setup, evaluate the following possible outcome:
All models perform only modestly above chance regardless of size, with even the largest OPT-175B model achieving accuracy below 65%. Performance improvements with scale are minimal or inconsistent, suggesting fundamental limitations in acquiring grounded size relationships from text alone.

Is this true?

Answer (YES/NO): NO